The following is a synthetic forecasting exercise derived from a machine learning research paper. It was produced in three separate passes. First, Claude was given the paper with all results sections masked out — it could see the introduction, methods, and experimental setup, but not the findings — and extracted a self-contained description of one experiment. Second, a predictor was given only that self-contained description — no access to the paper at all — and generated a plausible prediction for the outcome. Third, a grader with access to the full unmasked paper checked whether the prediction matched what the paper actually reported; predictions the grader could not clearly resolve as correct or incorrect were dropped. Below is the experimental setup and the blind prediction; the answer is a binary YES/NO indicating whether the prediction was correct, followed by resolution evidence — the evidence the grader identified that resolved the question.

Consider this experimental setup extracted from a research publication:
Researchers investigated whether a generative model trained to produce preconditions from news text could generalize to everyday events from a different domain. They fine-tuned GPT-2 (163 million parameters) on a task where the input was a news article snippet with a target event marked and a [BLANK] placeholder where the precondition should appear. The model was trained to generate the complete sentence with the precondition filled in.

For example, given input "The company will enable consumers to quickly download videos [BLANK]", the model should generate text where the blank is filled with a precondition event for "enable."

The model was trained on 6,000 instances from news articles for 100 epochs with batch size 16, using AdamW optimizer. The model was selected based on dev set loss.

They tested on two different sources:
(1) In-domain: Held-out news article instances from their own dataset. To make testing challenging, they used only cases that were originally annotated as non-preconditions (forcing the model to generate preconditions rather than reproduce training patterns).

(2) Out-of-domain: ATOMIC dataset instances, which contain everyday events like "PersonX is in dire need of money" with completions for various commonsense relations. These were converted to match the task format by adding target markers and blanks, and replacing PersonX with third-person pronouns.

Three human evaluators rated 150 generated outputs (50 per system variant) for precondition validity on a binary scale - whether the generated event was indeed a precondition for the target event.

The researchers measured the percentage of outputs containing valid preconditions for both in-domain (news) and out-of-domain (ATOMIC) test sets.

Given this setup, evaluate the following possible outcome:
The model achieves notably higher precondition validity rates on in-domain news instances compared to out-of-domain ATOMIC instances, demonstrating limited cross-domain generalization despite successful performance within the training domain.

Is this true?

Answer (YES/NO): NO